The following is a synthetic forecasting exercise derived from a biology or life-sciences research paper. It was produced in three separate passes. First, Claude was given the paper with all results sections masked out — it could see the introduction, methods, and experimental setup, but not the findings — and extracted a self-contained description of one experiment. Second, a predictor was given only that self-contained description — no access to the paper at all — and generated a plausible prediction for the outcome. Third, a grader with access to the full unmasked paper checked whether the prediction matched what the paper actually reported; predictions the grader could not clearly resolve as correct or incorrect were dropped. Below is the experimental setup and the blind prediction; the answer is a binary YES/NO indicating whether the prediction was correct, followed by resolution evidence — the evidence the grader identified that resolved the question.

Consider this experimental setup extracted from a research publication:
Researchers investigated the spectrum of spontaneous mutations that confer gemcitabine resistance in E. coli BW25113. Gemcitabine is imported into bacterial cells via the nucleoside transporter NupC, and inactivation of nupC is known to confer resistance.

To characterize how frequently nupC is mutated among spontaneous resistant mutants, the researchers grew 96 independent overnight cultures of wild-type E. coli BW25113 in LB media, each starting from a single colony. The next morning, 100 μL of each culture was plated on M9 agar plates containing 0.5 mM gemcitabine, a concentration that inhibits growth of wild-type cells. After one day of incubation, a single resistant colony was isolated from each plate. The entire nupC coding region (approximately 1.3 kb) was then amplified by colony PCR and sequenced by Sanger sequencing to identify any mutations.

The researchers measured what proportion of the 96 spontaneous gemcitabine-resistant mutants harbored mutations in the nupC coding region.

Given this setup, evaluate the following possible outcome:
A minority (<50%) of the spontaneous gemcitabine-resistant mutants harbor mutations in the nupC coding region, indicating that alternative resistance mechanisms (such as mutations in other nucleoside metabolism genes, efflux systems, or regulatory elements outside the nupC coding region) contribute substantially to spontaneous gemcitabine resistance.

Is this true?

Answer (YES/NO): NO